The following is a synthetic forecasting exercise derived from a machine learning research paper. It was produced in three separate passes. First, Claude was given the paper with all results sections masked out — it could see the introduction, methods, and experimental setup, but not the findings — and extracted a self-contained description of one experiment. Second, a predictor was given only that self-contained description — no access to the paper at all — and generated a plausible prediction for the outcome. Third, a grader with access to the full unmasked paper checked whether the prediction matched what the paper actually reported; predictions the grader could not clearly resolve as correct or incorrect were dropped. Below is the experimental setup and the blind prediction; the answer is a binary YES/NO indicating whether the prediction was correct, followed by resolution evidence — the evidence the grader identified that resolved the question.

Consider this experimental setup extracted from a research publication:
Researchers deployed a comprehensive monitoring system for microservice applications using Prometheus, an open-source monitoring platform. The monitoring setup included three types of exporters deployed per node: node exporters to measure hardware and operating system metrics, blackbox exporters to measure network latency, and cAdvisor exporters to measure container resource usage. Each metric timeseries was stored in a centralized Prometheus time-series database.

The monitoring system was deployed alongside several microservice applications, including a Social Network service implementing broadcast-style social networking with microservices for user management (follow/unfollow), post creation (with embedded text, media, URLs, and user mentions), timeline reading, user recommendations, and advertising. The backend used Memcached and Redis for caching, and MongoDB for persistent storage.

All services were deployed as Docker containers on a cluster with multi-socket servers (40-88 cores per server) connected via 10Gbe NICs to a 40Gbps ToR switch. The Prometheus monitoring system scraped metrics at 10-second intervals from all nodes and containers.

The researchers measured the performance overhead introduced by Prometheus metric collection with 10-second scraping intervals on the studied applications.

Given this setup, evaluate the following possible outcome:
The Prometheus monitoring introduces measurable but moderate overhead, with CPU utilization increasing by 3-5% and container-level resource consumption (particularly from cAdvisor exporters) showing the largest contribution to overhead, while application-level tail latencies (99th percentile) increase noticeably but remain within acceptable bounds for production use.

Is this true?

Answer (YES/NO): NO